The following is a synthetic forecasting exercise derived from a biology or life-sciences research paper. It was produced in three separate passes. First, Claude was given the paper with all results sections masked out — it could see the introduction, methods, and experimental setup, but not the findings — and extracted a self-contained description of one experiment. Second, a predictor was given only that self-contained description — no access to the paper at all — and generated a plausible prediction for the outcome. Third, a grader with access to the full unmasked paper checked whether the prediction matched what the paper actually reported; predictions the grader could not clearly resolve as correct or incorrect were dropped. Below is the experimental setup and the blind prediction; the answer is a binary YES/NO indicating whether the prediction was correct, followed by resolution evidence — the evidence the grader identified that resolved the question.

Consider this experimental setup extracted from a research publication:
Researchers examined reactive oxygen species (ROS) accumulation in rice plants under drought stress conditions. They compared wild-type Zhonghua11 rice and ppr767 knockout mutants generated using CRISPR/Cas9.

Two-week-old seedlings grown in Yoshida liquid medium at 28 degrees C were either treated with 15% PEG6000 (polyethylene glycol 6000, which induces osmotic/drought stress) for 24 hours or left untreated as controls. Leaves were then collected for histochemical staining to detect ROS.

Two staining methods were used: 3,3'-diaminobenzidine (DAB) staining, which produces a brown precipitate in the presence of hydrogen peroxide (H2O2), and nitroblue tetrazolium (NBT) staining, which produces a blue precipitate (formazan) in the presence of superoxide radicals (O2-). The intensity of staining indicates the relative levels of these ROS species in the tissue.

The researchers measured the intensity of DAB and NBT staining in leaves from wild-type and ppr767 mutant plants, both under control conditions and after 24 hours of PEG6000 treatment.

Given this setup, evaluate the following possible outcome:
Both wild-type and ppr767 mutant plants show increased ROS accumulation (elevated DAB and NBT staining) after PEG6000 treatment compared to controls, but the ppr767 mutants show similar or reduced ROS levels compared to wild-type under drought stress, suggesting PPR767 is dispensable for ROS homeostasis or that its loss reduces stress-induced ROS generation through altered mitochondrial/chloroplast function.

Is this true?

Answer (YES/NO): NO